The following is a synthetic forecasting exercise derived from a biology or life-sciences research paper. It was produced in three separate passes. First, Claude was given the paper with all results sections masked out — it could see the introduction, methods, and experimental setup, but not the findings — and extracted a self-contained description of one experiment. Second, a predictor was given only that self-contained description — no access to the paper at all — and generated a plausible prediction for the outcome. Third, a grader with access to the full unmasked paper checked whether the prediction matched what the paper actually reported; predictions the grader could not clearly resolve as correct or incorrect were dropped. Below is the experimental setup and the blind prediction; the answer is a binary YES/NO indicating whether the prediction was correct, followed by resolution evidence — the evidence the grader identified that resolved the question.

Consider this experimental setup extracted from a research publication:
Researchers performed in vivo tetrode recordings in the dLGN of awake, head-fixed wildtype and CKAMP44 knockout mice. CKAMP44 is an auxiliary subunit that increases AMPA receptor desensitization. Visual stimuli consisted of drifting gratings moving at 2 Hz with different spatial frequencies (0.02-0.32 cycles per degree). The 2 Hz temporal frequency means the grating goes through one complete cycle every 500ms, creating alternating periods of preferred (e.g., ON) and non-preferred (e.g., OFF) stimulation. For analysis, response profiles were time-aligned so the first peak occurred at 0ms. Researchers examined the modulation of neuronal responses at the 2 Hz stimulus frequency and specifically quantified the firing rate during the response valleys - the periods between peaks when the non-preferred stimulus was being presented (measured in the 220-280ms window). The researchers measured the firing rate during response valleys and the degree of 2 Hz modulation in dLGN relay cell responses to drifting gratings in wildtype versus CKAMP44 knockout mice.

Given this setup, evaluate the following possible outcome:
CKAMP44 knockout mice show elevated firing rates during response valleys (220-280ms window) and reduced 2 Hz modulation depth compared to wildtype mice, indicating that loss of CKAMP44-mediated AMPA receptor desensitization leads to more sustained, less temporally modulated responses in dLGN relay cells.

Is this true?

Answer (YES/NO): YES